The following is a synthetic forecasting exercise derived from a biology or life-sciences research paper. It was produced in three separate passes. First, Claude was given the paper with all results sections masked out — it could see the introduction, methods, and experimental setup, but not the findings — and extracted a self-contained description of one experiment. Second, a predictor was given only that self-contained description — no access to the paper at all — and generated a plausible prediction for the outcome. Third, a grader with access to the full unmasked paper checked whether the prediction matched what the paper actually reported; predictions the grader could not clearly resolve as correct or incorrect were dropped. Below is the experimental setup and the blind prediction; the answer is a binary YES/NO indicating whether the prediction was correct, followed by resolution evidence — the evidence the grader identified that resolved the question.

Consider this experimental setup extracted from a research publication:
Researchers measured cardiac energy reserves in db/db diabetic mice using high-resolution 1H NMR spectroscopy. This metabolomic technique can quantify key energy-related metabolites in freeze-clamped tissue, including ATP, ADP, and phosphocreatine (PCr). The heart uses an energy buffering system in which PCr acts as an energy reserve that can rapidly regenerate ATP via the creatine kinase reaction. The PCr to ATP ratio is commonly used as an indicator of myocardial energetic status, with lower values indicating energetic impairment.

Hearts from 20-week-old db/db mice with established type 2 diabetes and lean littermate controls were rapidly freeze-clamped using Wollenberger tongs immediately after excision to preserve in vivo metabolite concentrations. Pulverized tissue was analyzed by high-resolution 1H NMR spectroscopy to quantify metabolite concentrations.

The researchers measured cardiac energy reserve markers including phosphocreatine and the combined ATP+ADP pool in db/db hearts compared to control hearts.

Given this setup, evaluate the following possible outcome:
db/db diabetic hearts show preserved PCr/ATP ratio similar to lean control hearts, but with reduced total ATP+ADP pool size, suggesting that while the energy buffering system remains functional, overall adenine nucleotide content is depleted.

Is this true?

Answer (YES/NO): NO